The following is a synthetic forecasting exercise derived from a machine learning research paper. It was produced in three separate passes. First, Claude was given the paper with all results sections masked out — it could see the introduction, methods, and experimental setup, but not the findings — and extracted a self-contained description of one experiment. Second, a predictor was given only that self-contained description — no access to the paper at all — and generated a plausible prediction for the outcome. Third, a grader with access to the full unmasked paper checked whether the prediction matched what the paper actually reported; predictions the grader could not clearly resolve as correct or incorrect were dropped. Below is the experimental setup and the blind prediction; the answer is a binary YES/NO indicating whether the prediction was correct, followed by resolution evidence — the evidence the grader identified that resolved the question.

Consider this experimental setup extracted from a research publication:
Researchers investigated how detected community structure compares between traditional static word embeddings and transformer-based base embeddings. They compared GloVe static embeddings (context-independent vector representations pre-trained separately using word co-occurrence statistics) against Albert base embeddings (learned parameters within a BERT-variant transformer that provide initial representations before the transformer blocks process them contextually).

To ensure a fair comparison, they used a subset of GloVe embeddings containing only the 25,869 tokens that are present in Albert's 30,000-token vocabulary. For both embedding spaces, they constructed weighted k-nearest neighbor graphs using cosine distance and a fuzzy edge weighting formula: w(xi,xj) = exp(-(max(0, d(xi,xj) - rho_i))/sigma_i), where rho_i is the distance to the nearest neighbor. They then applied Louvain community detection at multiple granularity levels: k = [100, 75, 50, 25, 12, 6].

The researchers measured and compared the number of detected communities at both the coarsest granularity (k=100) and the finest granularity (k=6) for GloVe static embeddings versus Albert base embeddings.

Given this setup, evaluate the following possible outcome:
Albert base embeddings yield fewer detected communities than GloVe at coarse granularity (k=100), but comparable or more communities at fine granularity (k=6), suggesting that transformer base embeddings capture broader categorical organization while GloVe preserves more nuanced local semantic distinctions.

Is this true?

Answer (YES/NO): YES